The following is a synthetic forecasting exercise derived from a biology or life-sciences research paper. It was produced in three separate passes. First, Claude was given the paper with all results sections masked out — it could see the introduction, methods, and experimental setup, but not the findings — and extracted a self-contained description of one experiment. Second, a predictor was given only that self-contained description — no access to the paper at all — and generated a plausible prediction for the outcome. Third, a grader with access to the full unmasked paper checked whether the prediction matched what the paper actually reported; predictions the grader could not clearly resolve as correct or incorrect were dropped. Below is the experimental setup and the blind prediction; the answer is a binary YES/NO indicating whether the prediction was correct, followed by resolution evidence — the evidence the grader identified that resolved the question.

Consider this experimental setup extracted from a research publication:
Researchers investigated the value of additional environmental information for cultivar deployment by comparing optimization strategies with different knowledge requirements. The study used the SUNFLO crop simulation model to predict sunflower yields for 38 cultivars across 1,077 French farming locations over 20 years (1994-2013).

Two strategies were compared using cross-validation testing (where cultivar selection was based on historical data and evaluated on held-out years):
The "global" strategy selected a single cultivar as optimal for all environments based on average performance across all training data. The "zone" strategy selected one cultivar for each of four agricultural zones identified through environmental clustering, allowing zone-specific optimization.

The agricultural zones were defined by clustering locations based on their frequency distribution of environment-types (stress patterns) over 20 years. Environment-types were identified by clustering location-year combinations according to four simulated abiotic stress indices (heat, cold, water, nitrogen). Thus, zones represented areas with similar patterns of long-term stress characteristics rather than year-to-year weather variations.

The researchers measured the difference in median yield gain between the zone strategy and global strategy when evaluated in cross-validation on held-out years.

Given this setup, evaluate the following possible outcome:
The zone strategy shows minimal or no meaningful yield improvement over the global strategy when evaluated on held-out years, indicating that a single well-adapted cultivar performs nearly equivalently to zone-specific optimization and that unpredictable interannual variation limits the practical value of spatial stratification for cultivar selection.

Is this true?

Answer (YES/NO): YES